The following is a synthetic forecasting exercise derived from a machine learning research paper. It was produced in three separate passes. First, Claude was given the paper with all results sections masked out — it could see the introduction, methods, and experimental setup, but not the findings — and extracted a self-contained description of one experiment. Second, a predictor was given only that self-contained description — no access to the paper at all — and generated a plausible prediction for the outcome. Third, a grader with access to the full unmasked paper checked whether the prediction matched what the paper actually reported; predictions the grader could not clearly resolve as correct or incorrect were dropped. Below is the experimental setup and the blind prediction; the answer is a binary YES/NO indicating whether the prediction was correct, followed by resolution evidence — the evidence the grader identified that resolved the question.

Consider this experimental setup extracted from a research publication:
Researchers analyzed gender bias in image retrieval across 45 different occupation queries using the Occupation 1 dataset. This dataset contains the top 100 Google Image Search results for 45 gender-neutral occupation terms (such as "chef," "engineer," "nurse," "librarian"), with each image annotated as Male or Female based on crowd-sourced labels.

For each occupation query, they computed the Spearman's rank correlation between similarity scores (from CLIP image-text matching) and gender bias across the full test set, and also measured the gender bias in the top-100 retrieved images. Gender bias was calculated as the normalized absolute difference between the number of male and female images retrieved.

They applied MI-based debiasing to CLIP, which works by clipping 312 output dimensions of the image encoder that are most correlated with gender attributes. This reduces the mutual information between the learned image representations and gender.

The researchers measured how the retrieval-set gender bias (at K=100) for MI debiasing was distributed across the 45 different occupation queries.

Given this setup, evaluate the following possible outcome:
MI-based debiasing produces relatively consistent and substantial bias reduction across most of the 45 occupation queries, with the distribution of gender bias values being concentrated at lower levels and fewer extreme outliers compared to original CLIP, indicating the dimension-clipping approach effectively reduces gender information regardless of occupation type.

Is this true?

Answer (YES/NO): NO